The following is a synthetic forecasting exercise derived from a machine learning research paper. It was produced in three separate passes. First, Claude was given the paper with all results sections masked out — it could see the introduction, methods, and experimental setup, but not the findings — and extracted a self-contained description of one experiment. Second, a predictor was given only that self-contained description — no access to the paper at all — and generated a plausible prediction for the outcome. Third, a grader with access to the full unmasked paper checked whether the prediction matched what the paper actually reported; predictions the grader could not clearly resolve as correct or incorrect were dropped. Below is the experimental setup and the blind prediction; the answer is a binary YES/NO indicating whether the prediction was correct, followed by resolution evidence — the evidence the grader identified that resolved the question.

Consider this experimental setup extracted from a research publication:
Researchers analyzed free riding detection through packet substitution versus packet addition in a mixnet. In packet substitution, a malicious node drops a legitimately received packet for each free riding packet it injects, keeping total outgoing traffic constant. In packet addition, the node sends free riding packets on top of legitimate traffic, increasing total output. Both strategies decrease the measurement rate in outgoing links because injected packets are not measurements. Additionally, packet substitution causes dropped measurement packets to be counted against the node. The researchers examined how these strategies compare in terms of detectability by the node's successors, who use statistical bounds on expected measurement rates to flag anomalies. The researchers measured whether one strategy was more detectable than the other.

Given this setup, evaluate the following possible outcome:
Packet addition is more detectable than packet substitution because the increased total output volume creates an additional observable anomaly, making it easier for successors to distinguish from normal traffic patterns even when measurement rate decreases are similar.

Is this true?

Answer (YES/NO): NO